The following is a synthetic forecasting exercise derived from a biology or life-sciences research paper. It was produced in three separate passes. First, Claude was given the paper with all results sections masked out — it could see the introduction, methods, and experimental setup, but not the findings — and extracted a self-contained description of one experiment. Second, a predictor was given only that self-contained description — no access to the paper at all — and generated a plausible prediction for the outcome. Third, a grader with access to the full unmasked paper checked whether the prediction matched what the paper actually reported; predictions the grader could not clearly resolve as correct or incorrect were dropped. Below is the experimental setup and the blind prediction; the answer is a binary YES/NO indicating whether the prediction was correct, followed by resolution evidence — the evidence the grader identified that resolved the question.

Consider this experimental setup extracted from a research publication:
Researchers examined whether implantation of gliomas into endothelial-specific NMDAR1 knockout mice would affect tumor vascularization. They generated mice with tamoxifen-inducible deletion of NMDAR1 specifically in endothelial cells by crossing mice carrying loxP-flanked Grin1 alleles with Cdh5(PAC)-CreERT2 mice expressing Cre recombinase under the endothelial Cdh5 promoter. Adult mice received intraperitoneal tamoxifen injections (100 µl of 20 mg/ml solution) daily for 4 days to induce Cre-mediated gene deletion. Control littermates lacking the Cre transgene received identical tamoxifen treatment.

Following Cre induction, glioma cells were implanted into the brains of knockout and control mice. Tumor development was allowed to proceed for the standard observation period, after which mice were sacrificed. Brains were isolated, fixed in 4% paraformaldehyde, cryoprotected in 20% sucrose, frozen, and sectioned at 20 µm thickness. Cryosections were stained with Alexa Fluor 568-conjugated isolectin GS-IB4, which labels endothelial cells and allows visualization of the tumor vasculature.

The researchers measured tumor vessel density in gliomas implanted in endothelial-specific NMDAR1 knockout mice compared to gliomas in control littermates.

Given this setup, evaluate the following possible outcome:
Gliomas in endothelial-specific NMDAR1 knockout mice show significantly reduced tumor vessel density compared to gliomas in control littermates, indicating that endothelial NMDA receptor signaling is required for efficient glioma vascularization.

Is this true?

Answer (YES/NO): YES